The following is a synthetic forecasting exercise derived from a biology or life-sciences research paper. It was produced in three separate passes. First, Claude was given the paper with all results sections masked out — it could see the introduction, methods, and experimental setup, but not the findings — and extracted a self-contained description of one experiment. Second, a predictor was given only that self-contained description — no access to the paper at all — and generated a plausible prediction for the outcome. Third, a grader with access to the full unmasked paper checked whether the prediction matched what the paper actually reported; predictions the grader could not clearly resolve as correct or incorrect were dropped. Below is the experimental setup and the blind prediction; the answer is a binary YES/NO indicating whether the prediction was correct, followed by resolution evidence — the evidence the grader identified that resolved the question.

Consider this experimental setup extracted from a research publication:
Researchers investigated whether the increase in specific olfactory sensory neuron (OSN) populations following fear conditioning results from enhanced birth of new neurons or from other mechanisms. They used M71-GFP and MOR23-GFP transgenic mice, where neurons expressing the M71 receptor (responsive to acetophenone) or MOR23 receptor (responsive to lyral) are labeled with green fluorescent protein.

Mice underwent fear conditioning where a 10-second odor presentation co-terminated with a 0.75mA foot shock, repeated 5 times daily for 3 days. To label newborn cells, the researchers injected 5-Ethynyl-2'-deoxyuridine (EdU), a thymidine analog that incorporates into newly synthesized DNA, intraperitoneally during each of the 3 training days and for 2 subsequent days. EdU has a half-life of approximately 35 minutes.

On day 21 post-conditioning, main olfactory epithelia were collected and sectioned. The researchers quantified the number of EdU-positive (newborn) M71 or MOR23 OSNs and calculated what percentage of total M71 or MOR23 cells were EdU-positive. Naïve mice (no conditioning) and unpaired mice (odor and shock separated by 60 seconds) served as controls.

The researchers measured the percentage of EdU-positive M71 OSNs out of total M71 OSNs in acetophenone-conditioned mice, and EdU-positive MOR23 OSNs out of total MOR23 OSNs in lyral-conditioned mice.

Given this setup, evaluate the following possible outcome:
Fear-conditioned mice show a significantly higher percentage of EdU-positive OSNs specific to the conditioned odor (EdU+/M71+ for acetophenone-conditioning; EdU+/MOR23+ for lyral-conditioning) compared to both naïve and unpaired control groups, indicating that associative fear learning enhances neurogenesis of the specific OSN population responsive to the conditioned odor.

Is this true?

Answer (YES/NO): NO